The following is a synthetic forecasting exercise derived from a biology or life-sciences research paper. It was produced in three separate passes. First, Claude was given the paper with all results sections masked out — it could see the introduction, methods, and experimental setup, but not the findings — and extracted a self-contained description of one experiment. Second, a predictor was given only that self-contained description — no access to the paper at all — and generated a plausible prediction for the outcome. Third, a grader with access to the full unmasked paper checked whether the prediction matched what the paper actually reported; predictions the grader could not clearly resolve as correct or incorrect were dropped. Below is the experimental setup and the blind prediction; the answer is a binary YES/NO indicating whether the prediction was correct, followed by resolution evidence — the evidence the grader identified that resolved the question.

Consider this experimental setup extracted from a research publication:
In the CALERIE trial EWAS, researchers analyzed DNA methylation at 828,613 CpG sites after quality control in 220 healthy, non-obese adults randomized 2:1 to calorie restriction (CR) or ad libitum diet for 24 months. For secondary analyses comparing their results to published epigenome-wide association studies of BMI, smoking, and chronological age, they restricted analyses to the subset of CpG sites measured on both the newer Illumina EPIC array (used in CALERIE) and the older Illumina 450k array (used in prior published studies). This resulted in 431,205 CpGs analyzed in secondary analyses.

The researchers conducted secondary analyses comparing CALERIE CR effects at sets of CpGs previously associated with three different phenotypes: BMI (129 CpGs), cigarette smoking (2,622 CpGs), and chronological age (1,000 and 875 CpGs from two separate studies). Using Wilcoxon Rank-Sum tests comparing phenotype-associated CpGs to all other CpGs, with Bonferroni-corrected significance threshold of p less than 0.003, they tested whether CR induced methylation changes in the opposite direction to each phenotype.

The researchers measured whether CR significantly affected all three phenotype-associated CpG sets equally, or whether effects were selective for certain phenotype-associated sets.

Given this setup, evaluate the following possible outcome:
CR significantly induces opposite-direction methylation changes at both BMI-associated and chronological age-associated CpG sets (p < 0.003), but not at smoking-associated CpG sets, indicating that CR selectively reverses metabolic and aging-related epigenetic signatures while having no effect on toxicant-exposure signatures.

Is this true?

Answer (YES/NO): NO